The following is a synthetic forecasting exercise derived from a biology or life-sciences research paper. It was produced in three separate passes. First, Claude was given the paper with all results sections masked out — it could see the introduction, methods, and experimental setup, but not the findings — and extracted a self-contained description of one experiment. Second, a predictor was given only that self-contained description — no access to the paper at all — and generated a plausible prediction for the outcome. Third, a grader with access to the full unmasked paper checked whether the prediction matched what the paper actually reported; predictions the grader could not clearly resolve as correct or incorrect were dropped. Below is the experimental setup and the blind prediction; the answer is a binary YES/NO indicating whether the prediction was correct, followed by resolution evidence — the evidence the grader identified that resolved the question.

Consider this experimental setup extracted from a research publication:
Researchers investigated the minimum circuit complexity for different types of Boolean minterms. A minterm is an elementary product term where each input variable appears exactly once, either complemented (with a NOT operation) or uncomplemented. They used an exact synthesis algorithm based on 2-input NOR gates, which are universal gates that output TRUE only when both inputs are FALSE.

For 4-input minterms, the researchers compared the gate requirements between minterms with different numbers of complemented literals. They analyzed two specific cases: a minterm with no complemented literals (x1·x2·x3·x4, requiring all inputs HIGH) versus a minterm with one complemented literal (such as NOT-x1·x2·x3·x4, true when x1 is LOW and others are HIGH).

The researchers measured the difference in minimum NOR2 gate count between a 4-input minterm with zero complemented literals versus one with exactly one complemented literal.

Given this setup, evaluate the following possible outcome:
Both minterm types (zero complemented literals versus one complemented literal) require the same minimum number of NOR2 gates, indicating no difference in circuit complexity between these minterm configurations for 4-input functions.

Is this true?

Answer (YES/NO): NO